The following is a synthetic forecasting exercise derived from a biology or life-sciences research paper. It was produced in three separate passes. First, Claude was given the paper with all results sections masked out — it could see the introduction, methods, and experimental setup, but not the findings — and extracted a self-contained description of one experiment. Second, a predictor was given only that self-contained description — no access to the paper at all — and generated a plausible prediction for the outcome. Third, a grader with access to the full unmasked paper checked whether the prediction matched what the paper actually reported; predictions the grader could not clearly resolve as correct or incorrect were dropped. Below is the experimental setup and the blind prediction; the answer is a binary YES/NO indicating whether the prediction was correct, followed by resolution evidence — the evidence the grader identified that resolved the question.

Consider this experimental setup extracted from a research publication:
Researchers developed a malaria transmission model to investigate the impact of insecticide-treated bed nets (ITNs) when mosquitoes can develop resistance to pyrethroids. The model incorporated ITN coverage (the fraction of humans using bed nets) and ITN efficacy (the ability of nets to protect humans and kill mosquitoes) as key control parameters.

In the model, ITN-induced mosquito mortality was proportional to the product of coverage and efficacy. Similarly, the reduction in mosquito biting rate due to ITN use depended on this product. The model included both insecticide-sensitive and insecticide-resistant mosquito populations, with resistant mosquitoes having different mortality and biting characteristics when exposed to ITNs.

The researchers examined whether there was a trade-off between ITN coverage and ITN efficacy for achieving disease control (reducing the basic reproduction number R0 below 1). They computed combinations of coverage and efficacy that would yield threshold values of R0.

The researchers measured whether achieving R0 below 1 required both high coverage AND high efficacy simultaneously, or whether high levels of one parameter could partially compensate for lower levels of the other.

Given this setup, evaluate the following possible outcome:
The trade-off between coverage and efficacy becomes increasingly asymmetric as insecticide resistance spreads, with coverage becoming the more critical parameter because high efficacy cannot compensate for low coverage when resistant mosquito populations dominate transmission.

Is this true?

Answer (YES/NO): NO